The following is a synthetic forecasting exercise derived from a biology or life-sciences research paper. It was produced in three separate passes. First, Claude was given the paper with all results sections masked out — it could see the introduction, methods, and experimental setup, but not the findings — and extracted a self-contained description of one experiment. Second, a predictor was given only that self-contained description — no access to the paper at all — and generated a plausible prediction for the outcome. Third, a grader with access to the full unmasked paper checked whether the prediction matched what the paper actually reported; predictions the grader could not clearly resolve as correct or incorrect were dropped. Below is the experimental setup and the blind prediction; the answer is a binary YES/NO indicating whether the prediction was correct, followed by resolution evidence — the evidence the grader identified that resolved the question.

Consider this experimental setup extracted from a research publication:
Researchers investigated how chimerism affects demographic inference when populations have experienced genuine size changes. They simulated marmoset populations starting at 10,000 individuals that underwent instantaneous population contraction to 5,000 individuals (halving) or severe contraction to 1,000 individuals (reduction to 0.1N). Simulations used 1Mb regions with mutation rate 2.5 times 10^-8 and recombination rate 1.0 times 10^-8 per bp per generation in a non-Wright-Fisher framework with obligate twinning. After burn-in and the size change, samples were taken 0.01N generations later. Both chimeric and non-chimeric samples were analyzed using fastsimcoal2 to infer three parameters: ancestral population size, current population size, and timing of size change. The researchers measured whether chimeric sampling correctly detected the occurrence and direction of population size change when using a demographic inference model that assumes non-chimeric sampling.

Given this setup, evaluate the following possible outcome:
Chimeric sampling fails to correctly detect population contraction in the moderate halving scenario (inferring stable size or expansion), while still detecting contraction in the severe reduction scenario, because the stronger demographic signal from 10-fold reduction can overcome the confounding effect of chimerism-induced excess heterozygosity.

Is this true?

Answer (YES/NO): NO